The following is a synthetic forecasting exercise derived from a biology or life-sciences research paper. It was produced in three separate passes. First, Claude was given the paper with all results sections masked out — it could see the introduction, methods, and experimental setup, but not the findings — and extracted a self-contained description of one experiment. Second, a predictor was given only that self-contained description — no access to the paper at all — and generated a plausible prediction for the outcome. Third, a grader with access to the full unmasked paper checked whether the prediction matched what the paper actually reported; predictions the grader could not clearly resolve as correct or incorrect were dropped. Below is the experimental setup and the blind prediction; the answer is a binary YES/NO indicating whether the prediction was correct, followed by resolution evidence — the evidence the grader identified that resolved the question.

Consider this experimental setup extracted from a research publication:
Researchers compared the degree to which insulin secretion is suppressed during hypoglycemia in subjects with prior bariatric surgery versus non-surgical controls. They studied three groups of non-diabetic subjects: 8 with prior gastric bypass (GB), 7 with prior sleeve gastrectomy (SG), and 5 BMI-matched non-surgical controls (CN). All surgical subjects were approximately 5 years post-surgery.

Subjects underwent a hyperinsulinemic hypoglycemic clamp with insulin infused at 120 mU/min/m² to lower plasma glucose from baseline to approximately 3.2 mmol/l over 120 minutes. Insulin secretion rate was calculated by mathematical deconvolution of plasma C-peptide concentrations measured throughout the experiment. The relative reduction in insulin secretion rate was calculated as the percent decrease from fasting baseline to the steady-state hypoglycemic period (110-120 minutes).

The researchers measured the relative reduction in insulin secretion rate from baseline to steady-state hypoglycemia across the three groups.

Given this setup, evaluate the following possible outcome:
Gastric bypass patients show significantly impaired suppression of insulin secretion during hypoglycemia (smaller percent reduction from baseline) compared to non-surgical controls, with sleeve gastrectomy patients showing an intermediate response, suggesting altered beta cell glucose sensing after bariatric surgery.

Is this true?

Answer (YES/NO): NO